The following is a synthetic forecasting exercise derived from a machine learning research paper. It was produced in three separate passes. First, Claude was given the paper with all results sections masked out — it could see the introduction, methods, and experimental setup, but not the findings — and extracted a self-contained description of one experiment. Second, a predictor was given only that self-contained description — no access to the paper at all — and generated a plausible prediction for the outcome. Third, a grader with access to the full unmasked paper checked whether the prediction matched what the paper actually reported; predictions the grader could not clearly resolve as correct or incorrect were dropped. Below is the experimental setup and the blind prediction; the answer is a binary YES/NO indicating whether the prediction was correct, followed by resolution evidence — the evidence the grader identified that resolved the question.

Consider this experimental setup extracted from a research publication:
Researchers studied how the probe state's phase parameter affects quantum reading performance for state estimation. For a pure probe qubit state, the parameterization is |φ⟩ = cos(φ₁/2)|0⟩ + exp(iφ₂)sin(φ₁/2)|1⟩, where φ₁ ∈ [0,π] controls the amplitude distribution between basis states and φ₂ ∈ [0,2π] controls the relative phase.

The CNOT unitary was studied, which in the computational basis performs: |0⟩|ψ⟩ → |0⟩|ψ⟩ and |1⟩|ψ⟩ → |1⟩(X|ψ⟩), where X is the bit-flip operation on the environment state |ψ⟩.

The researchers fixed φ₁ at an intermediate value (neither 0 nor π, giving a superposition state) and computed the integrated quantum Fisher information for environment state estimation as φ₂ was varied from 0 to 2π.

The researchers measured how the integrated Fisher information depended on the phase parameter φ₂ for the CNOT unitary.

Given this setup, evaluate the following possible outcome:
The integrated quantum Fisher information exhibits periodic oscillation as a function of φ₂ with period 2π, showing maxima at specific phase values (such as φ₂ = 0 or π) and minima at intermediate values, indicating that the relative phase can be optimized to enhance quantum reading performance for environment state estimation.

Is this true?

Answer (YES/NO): NO